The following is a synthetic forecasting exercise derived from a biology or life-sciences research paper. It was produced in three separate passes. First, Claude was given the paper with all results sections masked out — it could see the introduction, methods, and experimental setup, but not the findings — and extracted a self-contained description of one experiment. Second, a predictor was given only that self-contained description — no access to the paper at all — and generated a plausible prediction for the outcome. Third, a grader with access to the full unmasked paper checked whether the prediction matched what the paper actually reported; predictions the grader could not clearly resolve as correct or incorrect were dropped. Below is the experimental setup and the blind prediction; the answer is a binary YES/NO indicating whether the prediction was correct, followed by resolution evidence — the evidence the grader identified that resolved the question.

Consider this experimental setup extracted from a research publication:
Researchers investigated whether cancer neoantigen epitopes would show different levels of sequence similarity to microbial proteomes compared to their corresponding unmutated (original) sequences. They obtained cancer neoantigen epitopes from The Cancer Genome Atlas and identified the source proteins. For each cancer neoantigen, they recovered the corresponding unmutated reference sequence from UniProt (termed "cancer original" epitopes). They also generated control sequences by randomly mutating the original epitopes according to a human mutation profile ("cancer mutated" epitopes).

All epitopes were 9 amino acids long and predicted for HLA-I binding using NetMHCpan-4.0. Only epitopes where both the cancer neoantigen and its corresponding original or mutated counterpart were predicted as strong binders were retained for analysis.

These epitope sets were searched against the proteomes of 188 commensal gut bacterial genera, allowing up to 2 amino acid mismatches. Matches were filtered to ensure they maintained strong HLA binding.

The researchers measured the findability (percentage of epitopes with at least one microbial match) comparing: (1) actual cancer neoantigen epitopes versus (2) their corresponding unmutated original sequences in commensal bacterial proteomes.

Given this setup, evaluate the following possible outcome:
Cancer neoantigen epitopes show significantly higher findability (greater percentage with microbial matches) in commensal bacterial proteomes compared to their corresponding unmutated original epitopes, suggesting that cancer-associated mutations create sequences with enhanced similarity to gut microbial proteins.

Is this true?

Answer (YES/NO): NO